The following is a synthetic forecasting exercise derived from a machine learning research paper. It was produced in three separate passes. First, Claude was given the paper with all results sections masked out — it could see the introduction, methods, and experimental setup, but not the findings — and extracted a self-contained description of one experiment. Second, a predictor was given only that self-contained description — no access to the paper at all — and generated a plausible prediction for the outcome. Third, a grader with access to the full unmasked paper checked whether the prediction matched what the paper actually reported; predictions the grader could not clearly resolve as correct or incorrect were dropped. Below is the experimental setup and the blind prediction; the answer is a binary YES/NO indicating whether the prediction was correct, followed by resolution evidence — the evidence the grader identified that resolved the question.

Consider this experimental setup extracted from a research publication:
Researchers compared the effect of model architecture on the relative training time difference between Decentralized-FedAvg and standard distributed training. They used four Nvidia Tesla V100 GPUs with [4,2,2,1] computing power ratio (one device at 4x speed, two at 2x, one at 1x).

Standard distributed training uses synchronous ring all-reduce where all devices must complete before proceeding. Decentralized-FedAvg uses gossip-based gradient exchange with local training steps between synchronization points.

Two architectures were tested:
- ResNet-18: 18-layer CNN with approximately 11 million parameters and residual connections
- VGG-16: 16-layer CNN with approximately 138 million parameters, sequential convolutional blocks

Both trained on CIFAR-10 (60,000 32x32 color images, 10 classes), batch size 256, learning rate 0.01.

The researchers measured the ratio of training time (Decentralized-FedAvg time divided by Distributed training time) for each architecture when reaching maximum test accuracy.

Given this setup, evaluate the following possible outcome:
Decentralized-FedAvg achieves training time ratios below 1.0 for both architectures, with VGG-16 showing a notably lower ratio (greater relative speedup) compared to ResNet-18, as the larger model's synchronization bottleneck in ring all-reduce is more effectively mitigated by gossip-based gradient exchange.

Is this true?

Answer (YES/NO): NO